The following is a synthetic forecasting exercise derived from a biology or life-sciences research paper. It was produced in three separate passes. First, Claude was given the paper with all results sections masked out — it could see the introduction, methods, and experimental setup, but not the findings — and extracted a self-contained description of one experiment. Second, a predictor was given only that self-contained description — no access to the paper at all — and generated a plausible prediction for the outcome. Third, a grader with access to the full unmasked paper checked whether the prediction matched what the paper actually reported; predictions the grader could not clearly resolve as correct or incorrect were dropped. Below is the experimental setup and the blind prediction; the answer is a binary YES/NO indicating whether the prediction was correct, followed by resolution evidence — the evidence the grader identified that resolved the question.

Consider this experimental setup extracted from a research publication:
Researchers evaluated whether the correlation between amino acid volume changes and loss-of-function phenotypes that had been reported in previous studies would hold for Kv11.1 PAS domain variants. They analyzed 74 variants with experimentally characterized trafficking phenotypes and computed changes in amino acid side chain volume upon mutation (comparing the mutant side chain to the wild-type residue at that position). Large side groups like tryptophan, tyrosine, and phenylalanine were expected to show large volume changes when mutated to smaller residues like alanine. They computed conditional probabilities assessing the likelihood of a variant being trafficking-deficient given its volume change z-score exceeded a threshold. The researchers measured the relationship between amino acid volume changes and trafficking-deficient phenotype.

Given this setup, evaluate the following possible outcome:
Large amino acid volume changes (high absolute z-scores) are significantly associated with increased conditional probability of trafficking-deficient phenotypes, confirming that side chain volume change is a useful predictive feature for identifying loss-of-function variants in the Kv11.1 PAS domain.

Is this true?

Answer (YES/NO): NO